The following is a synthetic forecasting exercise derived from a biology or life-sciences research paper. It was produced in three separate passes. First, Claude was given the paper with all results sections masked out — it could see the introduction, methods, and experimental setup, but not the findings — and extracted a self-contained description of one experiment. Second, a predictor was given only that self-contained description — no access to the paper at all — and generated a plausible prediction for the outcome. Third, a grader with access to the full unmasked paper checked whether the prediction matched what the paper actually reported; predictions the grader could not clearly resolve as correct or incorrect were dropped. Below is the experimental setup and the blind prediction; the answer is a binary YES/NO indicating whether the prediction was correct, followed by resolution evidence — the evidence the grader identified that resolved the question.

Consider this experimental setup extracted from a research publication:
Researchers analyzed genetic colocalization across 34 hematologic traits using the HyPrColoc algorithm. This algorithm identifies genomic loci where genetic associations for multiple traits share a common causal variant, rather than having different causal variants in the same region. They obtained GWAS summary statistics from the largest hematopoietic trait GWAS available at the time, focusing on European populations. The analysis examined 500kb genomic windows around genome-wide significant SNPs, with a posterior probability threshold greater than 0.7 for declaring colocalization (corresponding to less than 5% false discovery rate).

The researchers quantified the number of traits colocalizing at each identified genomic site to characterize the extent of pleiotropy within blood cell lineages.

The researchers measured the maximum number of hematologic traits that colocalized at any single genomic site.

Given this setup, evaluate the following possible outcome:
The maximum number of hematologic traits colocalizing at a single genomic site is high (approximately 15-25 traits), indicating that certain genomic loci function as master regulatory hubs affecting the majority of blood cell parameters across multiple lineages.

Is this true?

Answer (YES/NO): YES